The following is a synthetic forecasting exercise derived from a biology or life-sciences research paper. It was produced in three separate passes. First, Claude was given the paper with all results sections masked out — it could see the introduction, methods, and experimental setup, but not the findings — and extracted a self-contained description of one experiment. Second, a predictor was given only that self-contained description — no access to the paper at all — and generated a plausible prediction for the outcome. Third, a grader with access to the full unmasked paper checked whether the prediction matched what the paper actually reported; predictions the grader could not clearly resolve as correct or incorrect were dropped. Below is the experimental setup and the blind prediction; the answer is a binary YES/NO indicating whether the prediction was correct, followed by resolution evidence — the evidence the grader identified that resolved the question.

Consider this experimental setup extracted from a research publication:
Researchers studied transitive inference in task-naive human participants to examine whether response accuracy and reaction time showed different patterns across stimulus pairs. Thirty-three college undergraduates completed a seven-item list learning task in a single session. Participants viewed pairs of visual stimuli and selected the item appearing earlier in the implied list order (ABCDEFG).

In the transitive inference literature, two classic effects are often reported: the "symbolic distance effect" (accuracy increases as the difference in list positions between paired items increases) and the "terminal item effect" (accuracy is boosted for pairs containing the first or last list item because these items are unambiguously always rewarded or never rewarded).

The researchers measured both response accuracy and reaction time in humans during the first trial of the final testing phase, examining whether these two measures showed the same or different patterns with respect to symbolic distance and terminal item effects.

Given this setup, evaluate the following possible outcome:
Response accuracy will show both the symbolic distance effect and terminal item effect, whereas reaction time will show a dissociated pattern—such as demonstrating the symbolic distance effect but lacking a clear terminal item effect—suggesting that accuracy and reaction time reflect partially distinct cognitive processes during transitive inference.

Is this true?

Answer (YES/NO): NO